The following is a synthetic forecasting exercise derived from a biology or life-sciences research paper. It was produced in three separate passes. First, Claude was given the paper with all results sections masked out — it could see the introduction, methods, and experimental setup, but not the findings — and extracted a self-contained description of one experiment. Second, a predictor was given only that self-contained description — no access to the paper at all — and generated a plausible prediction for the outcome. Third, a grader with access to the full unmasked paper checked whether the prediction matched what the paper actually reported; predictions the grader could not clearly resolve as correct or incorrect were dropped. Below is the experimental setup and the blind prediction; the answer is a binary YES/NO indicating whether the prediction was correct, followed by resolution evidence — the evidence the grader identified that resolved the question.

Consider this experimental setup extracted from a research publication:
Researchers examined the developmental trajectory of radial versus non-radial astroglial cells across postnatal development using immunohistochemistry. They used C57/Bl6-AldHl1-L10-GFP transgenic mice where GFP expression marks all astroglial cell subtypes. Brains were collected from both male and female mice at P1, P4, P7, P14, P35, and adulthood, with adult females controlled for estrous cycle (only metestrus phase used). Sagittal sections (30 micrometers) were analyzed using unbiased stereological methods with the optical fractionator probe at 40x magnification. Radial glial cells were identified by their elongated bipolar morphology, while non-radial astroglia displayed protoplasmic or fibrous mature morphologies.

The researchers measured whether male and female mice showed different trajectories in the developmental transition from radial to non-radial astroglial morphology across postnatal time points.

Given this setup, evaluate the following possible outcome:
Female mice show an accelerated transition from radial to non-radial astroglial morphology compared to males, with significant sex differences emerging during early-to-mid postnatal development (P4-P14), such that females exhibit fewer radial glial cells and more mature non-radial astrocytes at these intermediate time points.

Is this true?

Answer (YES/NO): NO